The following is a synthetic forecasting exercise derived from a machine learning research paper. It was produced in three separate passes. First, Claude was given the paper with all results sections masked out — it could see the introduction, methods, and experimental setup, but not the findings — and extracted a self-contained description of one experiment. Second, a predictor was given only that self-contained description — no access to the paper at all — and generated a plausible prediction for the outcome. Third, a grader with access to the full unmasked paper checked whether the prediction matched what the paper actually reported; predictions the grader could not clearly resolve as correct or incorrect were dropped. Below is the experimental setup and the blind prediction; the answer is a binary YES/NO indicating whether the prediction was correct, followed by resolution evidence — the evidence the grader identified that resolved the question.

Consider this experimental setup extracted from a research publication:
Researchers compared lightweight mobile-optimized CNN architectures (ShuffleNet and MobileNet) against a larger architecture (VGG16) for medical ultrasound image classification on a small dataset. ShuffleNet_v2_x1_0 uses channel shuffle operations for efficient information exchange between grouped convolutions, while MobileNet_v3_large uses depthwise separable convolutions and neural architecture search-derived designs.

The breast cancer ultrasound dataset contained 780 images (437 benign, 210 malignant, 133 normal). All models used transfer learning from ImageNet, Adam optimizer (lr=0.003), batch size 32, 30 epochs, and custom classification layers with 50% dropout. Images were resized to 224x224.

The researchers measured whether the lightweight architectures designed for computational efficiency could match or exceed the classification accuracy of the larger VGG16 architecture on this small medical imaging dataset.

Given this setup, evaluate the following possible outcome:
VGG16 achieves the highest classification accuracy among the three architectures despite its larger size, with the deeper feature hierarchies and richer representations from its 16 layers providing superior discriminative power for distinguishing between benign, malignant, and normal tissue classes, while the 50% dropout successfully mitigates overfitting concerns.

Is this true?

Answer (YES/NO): YES